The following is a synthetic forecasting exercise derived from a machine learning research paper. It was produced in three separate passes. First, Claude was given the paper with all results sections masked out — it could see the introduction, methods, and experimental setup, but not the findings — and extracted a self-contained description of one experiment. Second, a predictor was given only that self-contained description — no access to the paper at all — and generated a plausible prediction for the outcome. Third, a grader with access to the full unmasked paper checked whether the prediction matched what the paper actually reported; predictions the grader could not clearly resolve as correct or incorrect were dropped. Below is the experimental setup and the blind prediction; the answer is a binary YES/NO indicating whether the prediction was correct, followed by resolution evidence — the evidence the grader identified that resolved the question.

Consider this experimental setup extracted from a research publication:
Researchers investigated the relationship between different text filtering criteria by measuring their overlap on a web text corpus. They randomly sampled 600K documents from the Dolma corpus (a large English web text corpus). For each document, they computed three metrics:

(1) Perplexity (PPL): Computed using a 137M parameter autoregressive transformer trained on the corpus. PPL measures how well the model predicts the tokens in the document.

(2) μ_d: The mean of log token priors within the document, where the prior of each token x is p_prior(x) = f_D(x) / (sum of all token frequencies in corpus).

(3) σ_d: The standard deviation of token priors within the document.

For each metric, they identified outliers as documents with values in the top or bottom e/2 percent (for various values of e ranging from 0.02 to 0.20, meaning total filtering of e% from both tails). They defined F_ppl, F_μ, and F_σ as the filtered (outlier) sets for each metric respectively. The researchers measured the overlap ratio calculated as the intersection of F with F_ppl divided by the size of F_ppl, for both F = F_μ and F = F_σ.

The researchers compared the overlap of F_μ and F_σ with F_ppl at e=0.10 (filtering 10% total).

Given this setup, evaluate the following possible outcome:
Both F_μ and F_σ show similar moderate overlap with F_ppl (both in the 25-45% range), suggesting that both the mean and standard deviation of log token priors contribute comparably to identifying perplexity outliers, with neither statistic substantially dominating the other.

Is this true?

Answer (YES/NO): NO